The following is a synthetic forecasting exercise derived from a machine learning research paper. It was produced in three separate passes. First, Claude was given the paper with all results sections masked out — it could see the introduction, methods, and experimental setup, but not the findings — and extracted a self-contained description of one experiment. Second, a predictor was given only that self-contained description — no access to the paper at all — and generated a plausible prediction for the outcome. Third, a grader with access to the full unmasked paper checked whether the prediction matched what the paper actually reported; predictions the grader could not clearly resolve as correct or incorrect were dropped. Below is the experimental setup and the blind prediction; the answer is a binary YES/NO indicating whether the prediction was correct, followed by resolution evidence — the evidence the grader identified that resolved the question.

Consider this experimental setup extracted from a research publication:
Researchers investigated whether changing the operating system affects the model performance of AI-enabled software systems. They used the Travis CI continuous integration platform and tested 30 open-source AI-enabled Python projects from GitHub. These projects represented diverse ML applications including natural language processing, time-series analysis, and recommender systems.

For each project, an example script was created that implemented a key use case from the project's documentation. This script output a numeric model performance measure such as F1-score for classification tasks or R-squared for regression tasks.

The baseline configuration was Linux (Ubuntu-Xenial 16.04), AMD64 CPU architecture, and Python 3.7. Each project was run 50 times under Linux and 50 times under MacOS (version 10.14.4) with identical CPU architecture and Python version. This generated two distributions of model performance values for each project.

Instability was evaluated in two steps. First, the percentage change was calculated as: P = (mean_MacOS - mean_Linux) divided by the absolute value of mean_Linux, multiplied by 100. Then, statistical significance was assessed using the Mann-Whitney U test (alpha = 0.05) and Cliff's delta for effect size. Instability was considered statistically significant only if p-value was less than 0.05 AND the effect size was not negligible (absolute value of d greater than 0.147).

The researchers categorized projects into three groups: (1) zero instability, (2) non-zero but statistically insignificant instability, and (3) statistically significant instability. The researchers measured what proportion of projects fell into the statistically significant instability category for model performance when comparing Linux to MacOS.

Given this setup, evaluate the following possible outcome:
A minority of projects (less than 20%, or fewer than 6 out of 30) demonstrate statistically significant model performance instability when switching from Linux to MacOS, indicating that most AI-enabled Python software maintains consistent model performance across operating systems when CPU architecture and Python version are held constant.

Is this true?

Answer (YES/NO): NO